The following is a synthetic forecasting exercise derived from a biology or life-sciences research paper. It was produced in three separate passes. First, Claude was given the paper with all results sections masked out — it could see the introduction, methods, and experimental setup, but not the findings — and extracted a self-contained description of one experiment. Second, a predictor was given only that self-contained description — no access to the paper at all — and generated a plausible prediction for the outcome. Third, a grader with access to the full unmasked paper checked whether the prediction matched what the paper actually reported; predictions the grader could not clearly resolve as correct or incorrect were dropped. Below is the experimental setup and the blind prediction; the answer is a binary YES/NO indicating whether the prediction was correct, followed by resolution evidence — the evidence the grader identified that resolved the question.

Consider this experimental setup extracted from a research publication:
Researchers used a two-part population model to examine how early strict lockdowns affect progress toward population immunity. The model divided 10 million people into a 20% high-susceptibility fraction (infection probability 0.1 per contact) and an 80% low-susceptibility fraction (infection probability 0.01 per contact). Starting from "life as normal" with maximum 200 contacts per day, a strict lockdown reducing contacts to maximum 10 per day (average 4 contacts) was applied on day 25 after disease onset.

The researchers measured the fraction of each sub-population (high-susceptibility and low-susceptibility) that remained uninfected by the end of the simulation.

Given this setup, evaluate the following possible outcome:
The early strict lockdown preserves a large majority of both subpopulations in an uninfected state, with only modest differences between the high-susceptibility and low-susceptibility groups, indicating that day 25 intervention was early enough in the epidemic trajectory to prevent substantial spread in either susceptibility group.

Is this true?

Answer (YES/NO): YES